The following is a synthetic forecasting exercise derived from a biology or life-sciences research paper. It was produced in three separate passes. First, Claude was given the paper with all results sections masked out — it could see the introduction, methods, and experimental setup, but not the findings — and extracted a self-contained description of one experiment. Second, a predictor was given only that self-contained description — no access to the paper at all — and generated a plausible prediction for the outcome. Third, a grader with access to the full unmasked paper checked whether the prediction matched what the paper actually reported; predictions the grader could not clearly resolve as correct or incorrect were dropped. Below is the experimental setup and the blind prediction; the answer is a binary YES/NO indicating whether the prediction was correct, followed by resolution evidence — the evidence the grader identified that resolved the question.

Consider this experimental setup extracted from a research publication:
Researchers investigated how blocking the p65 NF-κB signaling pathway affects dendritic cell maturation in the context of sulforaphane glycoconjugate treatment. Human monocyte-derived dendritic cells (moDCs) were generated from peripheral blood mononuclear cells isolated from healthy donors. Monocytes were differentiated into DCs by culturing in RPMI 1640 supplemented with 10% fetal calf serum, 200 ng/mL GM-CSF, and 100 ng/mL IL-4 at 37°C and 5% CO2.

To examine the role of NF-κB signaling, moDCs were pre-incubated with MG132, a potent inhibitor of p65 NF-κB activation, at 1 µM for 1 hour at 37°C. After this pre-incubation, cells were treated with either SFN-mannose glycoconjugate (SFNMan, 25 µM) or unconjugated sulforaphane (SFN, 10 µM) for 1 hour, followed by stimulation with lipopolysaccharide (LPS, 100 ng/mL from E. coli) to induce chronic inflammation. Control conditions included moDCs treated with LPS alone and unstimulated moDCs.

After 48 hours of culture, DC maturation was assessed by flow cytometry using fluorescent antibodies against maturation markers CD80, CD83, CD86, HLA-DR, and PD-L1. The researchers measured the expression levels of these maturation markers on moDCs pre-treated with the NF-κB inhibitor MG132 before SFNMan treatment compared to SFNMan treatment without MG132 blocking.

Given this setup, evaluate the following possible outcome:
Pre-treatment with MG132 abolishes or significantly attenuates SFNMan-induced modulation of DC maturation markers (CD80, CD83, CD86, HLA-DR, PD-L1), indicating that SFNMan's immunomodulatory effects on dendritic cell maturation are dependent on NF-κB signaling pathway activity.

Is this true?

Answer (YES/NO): NO